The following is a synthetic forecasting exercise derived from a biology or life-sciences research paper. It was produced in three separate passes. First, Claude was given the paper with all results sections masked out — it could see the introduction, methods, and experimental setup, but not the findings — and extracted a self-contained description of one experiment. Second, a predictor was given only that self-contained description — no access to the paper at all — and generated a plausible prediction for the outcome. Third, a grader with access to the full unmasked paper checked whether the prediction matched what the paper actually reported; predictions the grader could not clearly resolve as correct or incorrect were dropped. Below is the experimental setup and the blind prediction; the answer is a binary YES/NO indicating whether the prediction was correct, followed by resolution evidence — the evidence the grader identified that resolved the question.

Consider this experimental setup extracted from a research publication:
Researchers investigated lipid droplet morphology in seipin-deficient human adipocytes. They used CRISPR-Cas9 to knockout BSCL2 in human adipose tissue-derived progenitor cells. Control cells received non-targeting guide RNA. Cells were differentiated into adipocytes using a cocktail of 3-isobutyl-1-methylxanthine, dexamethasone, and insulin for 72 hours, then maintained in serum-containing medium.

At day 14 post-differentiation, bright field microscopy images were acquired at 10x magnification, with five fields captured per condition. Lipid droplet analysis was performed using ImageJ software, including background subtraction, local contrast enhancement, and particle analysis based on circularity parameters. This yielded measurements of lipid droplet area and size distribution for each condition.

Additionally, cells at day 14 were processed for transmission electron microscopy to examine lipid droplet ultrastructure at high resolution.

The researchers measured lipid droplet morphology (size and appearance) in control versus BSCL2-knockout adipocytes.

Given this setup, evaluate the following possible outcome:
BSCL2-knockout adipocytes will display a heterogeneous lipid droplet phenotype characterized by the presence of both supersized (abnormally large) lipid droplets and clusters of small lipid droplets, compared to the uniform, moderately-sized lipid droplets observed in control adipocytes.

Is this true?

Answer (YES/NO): NO